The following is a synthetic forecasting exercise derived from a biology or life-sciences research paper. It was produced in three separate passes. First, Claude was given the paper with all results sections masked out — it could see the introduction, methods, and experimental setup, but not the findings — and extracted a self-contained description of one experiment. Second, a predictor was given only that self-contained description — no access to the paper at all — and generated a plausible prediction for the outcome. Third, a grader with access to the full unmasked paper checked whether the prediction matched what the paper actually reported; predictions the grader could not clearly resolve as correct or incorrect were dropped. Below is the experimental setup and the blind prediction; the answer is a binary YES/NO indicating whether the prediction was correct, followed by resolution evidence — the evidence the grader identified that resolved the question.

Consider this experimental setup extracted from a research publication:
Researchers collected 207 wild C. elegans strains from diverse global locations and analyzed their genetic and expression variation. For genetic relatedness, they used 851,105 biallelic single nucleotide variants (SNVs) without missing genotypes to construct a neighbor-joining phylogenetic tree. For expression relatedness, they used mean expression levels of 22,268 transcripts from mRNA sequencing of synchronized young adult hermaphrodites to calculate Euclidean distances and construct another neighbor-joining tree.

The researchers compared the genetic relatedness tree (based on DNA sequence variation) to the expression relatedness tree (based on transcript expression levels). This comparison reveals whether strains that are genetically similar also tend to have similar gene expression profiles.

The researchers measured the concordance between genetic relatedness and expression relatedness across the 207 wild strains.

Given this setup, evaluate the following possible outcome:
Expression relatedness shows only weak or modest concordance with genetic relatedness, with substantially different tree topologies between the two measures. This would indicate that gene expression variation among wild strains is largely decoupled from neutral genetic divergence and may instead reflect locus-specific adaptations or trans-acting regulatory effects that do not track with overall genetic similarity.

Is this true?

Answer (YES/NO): YES